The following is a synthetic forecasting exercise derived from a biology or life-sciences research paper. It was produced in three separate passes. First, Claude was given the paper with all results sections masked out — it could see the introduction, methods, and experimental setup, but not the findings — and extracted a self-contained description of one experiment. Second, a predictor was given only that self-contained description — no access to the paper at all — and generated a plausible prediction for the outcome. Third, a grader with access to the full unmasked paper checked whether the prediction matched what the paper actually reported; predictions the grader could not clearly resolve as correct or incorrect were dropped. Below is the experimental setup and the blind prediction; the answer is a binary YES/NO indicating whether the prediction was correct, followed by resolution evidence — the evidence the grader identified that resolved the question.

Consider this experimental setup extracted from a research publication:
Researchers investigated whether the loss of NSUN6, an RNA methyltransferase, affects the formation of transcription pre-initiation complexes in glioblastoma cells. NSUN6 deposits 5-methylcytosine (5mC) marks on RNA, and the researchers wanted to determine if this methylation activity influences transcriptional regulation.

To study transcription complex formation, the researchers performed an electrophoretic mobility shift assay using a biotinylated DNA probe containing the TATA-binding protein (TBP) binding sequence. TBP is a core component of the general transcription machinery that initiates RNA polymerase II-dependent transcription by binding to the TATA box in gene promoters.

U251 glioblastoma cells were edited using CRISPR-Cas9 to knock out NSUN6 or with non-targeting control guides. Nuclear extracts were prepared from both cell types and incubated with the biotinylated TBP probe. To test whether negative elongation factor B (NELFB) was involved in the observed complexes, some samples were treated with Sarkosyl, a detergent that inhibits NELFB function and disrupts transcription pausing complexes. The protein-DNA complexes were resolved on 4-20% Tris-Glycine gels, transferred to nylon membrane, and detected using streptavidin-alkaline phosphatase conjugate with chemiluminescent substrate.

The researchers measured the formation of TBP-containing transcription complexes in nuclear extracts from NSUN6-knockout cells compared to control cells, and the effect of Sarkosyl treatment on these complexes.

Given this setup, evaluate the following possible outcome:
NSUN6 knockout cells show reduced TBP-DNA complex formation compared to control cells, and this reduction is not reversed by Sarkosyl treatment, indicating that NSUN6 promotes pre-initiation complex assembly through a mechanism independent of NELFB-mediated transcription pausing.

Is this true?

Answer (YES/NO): NO